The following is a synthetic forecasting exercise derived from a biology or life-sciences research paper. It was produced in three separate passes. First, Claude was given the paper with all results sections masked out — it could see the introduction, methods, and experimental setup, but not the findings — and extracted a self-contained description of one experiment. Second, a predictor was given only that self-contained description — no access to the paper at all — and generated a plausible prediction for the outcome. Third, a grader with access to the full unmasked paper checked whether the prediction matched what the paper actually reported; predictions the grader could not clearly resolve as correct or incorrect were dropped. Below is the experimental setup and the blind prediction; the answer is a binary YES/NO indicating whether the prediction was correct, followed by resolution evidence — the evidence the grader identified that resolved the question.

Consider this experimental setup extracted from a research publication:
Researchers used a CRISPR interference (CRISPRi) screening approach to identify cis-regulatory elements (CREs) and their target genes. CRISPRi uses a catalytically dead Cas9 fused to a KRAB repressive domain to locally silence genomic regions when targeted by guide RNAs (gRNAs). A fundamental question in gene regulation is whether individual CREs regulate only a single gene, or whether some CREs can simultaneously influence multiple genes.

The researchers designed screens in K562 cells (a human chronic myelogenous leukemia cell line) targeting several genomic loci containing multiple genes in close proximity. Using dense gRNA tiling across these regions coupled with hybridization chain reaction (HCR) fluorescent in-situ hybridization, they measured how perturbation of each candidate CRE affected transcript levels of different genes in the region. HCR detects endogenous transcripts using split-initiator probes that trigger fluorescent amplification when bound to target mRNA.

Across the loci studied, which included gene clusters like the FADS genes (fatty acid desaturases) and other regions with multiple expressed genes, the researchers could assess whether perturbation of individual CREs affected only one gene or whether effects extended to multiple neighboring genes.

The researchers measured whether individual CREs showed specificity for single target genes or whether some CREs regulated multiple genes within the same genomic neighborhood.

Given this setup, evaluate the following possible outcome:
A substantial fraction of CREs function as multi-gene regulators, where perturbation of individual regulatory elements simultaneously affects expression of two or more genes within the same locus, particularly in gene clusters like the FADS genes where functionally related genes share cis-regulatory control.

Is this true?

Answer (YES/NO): YES